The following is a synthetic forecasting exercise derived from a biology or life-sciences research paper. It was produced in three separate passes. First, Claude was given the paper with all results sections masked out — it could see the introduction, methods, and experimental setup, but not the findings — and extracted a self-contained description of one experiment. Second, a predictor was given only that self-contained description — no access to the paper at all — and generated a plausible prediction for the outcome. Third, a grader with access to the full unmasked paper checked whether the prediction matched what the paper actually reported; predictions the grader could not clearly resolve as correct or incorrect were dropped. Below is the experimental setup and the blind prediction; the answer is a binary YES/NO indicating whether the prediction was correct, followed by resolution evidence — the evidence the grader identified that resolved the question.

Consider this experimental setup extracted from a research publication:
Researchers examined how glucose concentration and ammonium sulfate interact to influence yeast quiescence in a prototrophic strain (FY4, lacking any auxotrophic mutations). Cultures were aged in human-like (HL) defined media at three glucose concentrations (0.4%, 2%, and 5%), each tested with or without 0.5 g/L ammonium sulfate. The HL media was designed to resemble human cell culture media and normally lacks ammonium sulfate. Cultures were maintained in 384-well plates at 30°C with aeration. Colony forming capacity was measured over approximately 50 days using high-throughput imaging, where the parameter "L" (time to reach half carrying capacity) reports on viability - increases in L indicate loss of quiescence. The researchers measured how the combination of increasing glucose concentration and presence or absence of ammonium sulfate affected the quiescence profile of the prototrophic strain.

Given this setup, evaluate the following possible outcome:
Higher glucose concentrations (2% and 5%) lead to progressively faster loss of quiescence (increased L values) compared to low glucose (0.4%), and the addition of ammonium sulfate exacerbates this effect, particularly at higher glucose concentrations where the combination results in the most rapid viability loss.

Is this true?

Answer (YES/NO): NO